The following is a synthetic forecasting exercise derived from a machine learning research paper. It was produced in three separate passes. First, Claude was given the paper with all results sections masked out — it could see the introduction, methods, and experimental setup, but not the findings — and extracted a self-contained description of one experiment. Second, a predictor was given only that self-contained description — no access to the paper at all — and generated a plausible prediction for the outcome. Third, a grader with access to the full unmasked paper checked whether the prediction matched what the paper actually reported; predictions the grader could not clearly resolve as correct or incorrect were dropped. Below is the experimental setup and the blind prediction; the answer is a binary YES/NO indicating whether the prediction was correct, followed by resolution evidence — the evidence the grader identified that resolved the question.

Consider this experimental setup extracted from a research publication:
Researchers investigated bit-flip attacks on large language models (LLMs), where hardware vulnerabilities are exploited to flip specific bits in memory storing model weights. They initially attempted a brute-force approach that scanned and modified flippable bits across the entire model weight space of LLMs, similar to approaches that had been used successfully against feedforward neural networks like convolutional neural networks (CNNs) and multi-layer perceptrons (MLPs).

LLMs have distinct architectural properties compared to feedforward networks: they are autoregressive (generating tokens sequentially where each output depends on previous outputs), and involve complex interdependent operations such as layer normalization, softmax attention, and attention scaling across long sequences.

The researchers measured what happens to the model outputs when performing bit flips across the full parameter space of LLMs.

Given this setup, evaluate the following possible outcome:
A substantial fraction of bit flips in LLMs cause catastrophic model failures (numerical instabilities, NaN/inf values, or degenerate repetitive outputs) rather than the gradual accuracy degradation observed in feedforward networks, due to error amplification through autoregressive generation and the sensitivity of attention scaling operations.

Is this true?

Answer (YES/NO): YES